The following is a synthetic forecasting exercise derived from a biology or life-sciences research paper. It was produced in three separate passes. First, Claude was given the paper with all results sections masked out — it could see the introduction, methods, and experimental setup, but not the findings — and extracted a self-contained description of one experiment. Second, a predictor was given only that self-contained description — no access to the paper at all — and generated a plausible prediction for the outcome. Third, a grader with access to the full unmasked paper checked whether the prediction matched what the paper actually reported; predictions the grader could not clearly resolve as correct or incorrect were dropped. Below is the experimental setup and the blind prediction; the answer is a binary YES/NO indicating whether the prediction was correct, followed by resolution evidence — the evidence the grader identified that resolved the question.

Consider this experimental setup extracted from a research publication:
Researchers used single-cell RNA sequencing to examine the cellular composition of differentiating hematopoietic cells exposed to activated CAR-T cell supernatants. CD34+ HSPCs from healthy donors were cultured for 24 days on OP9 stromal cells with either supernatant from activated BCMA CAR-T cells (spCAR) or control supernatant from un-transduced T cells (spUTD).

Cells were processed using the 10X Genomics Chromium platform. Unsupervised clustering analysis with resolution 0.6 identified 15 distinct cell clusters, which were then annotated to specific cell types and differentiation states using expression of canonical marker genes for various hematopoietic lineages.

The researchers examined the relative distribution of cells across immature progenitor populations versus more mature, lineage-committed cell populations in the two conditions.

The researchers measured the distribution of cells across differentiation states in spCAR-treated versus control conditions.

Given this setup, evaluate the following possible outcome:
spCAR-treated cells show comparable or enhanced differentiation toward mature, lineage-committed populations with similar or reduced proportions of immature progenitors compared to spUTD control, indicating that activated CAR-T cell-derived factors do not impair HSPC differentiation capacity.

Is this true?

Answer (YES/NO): NO